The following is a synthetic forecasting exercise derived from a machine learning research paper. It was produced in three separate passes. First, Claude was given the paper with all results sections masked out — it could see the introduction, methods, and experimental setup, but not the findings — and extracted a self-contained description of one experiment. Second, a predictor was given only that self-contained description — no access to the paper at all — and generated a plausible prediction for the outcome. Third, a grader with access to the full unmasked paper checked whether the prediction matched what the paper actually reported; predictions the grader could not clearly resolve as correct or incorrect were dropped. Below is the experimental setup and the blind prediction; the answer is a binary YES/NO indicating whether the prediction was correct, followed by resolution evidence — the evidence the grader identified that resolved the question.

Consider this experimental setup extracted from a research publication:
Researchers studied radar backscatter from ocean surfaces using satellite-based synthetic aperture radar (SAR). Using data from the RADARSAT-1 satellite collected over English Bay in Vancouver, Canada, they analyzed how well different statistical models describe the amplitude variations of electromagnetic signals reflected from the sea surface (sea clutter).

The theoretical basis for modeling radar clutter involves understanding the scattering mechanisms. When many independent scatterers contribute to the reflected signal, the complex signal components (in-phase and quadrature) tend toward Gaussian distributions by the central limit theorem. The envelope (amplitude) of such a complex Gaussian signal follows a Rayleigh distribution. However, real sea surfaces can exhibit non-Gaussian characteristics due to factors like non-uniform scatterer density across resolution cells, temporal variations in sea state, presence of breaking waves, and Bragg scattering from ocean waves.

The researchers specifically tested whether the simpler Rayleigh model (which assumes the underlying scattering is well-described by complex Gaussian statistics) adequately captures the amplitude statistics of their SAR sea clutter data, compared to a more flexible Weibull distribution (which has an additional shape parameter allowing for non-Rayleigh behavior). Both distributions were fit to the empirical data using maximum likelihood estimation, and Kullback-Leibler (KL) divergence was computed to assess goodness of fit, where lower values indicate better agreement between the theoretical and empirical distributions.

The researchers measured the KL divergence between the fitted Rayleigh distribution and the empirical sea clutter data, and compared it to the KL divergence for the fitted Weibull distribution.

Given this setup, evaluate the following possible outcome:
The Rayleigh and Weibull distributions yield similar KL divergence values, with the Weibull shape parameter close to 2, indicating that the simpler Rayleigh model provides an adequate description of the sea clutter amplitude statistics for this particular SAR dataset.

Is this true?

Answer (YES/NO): NO